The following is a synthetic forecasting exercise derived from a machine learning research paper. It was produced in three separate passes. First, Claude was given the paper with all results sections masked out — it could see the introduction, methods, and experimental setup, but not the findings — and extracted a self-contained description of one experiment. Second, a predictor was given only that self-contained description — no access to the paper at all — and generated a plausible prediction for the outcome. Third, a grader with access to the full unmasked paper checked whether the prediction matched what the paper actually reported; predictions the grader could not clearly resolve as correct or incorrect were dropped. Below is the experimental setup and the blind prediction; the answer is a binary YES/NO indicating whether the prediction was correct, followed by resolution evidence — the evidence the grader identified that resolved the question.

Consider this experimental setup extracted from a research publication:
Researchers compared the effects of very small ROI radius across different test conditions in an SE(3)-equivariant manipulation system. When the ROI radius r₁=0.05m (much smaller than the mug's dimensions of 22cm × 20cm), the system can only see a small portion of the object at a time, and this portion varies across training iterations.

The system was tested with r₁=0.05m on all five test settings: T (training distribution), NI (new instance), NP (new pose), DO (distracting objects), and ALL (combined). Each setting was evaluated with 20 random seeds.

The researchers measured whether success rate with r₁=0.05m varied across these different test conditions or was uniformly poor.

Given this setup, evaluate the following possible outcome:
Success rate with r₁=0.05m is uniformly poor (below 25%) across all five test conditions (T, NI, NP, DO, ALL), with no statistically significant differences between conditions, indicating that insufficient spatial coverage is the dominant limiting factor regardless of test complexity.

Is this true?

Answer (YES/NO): YES